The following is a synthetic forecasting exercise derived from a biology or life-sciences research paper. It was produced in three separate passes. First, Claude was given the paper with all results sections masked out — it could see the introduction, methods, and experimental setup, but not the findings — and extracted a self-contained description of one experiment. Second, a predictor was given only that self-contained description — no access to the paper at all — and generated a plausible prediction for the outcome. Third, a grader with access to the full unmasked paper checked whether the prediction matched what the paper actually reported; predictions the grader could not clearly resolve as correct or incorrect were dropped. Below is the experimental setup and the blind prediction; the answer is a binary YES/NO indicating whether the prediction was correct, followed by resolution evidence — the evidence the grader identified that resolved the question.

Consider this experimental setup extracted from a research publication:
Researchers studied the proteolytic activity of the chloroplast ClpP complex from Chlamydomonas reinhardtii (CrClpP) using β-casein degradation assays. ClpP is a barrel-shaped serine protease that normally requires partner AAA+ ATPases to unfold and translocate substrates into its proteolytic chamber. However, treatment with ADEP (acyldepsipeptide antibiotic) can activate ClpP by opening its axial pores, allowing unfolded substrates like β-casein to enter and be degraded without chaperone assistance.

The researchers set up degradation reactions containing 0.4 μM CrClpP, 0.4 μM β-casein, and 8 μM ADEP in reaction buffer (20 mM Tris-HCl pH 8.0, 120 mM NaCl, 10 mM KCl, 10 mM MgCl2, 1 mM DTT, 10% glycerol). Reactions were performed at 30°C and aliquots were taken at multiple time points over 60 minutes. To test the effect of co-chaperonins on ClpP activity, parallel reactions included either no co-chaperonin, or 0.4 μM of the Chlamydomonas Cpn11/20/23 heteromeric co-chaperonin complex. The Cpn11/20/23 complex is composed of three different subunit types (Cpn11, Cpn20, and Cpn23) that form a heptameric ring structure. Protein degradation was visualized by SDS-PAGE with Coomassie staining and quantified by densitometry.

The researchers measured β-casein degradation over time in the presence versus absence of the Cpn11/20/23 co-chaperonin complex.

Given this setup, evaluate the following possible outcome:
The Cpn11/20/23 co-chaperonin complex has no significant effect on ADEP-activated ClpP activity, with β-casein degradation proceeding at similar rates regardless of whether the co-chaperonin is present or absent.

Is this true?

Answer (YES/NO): NO